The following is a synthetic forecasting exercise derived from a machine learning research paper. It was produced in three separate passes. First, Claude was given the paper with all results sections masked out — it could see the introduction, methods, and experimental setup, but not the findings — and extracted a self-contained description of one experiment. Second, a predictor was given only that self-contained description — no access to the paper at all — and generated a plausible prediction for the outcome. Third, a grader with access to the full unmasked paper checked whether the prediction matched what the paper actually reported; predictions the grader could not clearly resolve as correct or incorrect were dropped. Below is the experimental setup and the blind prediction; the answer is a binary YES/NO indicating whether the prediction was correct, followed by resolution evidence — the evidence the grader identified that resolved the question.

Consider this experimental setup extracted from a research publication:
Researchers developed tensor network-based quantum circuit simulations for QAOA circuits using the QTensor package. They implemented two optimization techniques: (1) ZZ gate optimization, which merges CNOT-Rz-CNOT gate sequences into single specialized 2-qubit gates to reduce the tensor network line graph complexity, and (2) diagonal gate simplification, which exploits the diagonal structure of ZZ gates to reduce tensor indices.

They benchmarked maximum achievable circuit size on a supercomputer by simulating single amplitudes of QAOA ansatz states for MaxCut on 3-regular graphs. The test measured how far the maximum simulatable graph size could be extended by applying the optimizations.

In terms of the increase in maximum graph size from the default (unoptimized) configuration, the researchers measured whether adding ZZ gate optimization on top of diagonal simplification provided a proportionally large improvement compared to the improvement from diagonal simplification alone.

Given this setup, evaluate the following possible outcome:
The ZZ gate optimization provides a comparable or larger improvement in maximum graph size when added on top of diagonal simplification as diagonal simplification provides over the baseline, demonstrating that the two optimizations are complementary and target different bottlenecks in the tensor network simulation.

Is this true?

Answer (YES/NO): NO